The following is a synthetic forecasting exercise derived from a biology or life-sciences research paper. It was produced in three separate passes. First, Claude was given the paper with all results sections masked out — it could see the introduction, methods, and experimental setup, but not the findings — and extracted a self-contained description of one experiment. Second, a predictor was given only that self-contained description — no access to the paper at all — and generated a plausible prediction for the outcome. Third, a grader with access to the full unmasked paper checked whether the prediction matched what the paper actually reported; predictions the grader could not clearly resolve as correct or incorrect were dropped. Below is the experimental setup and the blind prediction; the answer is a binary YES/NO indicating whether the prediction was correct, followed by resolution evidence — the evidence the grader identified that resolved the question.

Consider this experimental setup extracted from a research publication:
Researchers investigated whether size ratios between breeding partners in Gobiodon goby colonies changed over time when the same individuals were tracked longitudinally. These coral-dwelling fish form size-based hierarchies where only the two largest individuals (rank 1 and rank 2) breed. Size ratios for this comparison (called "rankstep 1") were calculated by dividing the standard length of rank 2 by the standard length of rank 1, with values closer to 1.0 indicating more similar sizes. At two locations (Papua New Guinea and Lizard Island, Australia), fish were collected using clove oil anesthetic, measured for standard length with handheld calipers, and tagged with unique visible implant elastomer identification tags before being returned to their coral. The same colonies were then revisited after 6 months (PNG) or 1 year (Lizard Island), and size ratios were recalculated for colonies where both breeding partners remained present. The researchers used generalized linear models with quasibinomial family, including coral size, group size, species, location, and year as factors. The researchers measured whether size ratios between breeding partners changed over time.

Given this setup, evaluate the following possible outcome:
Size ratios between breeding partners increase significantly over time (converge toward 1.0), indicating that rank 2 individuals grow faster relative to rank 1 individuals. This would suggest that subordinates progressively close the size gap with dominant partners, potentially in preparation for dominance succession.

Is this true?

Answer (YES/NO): NO